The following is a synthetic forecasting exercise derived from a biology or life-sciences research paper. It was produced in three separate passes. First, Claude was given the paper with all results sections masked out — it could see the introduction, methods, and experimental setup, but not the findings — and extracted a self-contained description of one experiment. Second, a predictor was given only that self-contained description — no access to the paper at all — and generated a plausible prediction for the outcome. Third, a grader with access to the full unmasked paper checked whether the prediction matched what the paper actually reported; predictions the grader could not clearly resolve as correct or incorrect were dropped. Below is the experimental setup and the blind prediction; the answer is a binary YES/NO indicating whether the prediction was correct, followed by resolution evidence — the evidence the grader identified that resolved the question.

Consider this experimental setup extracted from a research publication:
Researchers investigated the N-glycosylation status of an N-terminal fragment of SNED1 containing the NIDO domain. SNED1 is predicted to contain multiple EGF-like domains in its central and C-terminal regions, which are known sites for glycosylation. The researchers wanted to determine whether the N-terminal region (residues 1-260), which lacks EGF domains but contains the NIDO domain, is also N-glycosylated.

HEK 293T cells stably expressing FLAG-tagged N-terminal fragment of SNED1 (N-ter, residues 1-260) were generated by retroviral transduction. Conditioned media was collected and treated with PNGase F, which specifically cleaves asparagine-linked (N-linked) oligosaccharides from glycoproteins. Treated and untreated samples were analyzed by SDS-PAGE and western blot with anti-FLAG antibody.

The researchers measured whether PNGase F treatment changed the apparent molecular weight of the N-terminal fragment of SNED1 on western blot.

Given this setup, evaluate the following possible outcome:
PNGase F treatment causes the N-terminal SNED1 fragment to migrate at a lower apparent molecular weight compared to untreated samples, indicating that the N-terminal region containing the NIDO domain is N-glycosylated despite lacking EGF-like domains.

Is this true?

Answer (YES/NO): YES